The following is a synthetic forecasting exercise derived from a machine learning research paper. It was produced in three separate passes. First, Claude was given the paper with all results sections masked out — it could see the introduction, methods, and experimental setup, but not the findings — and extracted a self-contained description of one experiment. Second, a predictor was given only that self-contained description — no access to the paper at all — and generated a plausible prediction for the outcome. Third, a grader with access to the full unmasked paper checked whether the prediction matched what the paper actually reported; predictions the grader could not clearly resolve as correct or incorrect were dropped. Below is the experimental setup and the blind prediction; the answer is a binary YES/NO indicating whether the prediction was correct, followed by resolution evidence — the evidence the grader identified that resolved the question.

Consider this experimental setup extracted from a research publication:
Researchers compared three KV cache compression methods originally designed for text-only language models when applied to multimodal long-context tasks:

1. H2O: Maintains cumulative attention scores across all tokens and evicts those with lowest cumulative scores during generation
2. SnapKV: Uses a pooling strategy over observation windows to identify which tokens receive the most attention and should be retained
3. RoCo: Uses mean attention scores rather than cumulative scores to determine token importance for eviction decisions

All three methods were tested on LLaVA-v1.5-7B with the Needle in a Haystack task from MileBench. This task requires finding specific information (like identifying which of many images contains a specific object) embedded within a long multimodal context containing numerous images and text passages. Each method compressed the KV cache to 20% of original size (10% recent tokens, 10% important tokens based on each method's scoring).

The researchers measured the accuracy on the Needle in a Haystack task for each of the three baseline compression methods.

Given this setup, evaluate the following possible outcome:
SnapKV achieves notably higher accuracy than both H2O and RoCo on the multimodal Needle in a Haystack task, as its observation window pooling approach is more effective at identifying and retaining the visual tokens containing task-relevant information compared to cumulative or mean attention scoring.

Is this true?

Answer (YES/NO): NO